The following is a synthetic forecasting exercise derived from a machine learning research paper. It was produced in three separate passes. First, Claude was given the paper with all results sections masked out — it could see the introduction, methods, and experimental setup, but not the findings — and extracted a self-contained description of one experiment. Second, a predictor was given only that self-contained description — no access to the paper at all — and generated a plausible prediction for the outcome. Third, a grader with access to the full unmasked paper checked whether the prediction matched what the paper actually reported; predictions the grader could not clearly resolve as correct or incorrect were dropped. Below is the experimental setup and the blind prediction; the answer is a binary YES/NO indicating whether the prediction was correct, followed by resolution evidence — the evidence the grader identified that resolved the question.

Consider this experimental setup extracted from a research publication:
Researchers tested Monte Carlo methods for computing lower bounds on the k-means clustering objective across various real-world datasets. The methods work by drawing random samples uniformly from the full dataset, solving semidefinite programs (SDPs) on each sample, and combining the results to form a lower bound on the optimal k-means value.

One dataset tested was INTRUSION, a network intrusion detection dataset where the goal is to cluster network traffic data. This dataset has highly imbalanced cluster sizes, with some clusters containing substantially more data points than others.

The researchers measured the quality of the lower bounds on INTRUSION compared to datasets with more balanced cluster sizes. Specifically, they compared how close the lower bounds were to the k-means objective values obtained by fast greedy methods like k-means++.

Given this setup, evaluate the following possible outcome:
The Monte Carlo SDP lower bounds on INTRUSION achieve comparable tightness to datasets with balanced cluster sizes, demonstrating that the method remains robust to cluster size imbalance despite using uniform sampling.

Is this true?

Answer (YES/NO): NO